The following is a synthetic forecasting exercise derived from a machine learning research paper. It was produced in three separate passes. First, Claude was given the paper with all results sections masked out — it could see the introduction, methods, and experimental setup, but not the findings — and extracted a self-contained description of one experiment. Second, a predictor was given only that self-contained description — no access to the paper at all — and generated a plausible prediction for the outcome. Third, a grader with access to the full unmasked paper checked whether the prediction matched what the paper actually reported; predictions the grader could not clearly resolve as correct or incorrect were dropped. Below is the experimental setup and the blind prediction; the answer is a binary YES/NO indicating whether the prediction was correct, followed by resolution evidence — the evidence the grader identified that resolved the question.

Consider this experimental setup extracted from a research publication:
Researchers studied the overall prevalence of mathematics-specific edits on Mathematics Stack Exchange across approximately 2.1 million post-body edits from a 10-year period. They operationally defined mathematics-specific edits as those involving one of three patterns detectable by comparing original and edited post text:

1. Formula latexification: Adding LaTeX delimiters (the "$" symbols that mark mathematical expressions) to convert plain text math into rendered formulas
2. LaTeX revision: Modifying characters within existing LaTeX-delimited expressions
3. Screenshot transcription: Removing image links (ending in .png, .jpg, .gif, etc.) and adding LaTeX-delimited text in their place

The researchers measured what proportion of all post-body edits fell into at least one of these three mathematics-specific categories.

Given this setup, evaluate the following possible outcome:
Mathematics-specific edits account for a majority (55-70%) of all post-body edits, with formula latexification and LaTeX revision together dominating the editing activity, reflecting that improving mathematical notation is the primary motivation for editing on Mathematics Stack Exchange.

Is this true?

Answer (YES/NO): NO